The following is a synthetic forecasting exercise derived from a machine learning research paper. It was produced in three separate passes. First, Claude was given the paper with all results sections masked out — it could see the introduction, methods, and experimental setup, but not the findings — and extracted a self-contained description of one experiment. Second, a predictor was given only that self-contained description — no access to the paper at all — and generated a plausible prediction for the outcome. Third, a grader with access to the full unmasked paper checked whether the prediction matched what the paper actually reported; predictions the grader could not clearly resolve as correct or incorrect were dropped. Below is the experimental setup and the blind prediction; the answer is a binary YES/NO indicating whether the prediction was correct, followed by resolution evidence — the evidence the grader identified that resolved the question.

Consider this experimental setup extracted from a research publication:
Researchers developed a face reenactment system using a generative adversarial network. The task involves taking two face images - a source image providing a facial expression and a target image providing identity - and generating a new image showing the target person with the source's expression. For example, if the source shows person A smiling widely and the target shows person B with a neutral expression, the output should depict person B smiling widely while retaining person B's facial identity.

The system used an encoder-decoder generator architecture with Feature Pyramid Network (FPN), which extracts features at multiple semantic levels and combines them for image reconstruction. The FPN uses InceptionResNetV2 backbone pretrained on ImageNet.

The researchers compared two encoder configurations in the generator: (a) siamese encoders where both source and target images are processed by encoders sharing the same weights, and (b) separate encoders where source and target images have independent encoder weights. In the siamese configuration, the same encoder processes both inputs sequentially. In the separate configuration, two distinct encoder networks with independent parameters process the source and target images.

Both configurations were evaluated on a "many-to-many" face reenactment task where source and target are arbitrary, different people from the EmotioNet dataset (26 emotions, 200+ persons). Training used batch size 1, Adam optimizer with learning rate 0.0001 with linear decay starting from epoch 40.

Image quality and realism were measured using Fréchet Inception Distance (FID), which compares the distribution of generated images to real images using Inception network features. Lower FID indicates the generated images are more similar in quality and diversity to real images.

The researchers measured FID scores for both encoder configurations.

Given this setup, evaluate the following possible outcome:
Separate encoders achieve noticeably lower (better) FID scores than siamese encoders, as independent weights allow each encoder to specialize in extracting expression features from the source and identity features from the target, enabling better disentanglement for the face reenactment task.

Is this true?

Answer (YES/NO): YES